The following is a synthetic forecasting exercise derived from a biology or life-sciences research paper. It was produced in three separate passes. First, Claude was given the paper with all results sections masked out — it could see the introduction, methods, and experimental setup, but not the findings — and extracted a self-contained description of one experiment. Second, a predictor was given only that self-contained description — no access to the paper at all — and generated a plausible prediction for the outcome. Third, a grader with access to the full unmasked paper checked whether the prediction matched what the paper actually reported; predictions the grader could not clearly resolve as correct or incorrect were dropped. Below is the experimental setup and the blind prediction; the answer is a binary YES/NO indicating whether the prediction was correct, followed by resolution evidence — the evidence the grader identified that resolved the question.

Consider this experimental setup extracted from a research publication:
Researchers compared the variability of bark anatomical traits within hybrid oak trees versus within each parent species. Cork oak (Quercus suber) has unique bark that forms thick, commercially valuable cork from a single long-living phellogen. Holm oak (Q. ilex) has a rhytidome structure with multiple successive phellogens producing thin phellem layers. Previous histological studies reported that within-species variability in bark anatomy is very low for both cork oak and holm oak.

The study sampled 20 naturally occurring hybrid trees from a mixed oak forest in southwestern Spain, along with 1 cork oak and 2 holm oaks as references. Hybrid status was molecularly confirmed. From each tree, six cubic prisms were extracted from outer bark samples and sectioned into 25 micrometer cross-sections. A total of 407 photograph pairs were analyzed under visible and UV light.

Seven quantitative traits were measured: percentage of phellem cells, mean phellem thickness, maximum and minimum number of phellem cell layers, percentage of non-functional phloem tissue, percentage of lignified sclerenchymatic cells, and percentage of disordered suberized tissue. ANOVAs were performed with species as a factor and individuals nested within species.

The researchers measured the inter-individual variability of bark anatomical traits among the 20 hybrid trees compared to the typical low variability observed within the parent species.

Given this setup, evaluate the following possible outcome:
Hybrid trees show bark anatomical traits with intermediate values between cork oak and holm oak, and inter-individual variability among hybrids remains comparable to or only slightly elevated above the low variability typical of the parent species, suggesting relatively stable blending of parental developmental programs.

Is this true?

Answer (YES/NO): NO